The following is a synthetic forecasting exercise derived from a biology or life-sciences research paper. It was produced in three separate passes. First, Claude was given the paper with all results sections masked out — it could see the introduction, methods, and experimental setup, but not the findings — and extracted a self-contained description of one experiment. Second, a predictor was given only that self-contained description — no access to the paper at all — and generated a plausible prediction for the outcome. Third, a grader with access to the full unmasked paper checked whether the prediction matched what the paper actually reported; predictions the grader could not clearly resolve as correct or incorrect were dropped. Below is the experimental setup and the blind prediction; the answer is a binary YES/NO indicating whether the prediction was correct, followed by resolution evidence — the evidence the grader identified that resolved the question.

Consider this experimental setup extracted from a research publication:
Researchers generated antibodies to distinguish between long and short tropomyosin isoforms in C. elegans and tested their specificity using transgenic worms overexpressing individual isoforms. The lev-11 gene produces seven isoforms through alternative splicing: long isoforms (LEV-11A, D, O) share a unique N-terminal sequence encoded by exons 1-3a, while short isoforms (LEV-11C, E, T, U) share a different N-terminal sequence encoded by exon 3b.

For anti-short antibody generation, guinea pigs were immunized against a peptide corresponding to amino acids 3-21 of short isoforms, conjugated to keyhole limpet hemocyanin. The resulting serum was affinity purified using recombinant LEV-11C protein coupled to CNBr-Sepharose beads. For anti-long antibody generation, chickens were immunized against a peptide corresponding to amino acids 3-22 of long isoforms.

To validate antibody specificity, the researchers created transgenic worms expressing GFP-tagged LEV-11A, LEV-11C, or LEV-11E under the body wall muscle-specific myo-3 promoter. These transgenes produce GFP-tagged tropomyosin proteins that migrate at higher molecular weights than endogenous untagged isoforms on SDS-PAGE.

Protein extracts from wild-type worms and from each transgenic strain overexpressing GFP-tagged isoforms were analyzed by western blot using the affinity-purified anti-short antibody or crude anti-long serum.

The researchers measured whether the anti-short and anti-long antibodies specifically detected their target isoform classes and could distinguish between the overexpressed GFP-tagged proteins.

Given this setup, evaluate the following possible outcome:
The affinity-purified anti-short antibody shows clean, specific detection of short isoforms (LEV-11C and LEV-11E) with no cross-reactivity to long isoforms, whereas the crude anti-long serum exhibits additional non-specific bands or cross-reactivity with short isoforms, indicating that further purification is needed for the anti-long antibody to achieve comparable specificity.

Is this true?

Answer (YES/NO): NO